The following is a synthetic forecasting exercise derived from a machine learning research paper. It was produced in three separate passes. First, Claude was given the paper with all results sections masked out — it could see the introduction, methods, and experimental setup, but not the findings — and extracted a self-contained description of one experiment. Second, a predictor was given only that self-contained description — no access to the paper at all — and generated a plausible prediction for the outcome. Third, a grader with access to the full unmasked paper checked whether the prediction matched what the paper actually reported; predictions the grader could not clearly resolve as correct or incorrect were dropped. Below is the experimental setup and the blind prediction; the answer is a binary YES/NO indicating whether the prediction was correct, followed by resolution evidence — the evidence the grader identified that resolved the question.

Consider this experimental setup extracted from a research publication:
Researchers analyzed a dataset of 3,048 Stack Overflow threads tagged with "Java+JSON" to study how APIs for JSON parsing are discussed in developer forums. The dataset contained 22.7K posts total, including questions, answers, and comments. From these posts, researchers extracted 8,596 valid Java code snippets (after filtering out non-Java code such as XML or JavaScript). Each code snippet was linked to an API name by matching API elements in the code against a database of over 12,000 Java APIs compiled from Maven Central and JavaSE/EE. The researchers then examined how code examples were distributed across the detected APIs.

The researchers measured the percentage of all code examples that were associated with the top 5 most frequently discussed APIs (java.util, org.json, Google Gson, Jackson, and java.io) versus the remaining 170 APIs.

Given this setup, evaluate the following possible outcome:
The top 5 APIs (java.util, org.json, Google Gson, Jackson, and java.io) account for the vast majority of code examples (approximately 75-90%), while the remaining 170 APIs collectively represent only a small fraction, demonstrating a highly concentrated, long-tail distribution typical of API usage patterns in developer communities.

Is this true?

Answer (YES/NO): NO